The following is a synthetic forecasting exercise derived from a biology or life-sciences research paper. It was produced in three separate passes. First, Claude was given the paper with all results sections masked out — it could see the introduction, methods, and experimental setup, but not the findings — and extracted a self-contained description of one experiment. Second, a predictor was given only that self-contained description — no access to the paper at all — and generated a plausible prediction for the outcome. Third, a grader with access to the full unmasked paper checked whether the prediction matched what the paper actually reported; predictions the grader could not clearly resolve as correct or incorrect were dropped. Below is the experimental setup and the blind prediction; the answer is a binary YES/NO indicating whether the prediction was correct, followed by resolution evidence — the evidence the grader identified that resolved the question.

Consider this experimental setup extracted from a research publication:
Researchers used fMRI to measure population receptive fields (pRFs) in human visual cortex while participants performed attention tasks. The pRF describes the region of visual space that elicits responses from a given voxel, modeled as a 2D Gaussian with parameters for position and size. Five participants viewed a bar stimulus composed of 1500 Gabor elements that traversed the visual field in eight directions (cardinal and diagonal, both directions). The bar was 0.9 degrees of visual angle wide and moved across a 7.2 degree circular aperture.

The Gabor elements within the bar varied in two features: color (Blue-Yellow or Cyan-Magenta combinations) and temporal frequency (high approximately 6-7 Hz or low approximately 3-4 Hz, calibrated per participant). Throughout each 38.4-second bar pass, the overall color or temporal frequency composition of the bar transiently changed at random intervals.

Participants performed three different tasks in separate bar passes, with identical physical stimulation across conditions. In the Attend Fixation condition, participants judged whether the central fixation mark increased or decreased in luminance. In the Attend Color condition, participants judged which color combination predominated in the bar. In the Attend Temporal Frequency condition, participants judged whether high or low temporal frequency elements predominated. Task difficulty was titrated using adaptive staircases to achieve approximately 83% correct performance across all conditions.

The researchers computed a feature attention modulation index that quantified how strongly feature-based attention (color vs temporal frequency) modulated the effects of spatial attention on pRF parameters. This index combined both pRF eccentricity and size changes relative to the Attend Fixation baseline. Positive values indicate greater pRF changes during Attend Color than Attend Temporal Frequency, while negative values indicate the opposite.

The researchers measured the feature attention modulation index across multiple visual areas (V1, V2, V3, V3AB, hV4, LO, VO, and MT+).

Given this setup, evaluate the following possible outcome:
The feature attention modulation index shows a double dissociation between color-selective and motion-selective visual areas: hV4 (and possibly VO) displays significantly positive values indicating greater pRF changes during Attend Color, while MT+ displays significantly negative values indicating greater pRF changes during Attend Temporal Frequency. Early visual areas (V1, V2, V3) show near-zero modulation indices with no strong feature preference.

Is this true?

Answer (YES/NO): NO